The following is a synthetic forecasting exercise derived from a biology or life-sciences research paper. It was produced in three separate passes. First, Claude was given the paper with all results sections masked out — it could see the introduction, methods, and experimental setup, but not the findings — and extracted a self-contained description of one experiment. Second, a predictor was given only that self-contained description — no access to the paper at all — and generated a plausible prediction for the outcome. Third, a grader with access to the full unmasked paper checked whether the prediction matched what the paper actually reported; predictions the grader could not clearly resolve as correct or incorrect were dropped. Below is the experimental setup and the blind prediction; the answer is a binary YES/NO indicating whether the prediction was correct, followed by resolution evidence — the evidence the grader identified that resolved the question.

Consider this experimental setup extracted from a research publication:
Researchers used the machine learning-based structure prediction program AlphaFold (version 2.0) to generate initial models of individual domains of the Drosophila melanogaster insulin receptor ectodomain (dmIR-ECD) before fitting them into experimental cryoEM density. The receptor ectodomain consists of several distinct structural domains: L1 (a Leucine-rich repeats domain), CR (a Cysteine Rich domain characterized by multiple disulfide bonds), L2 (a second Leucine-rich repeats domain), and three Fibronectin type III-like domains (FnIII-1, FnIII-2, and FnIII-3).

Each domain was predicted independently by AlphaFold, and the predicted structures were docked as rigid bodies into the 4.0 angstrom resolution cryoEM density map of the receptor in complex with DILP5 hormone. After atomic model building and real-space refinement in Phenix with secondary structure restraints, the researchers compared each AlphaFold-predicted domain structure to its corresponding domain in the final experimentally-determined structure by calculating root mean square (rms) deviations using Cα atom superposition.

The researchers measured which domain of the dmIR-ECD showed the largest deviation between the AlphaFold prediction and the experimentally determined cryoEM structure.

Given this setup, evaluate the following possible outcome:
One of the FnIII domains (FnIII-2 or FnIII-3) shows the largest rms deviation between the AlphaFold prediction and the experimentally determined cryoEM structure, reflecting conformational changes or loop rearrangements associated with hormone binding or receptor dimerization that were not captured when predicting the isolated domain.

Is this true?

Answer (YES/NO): NO